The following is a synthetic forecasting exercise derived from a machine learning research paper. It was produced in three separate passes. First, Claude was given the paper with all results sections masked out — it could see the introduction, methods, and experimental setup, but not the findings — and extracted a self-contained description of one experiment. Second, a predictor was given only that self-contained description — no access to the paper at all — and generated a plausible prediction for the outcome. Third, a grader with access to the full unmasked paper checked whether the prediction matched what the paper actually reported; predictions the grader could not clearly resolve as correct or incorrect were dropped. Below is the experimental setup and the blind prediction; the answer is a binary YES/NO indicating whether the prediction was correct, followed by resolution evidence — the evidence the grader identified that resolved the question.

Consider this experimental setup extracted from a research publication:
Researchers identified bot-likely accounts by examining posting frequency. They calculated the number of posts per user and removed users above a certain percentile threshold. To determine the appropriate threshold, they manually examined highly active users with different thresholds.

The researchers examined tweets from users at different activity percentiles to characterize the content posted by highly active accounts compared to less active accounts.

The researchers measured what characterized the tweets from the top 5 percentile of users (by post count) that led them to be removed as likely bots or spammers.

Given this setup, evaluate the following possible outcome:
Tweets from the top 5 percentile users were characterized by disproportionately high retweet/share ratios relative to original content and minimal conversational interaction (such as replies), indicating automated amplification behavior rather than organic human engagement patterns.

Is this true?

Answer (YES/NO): NO